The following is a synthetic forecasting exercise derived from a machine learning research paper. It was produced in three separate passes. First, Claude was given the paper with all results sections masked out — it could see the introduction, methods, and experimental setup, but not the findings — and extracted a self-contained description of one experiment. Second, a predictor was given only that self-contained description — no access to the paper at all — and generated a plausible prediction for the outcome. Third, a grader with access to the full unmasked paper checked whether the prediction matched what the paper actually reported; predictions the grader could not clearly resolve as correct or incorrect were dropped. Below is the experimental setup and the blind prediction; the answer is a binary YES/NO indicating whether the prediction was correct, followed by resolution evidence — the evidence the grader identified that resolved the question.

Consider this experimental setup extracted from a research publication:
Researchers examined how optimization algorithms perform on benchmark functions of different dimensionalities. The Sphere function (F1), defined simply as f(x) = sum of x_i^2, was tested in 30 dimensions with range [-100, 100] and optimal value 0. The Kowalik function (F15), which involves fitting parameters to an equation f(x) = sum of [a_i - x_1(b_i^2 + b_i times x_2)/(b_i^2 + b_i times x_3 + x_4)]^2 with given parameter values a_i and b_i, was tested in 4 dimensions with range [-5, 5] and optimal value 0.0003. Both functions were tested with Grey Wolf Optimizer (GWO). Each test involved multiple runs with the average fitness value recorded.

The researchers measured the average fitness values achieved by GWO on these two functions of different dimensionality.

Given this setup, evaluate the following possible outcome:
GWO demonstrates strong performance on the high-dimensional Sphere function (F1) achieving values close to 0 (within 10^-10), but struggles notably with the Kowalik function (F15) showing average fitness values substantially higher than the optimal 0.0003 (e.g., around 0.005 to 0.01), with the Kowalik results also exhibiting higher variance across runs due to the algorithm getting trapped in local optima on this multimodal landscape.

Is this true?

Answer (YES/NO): YES